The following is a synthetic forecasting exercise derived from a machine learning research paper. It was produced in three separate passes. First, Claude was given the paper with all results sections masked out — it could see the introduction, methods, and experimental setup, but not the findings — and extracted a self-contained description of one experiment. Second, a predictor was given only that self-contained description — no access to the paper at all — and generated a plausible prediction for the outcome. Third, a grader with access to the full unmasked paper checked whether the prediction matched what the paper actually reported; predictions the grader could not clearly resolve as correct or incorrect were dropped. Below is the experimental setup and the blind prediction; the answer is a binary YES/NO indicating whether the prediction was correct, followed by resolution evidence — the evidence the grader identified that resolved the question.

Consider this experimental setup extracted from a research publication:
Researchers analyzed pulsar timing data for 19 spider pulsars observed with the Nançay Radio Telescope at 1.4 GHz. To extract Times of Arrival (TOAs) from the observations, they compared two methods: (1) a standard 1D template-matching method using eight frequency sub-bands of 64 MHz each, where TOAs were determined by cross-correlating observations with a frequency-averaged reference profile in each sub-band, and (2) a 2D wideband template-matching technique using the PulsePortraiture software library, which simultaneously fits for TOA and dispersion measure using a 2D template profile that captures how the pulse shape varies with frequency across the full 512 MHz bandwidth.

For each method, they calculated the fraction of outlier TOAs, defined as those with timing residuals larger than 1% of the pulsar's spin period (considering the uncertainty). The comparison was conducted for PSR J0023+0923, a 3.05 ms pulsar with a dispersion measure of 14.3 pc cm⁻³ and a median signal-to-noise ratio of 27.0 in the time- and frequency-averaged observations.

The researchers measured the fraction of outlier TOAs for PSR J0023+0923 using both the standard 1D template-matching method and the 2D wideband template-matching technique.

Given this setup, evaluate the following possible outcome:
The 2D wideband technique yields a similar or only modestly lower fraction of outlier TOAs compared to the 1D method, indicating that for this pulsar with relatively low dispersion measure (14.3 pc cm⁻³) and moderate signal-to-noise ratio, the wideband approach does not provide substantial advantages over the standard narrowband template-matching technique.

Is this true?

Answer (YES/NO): NO